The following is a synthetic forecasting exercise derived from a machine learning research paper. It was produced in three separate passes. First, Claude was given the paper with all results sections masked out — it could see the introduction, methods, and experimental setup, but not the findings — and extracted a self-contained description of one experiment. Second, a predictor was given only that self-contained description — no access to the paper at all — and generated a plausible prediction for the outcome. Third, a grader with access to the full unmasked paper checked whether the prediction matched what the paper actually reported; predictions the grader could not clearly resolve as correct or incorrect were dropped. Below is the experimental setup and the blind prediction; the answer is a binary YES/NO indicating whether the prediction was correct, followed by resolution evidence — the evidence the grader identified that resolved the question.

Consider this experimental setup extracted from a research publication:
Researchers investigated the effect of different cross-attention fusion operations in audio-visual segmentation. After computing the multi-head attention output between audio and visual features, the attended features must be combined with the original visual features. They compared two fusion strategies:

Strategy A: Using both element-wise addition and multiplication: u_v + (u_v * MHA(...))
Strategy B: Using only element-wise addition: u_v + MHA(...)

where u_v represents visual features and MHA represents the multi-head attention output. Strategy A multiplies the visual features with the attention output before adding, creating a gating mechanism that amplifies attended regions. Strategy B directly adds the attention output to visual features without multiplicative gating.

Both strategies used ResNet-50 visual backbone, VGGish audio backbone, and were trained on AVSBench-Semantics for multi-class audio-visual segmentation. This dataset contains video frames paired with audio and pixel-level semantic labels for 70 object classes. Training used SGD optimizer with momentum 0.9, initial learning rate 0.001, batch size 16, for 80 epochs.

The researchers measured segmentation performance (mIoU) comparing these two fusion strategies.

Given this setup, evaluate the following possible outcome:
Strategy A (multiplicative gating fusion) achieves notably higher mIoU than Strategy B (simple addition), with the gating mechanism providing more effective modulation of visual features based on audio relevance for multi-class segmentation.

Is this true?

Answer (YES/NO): NO